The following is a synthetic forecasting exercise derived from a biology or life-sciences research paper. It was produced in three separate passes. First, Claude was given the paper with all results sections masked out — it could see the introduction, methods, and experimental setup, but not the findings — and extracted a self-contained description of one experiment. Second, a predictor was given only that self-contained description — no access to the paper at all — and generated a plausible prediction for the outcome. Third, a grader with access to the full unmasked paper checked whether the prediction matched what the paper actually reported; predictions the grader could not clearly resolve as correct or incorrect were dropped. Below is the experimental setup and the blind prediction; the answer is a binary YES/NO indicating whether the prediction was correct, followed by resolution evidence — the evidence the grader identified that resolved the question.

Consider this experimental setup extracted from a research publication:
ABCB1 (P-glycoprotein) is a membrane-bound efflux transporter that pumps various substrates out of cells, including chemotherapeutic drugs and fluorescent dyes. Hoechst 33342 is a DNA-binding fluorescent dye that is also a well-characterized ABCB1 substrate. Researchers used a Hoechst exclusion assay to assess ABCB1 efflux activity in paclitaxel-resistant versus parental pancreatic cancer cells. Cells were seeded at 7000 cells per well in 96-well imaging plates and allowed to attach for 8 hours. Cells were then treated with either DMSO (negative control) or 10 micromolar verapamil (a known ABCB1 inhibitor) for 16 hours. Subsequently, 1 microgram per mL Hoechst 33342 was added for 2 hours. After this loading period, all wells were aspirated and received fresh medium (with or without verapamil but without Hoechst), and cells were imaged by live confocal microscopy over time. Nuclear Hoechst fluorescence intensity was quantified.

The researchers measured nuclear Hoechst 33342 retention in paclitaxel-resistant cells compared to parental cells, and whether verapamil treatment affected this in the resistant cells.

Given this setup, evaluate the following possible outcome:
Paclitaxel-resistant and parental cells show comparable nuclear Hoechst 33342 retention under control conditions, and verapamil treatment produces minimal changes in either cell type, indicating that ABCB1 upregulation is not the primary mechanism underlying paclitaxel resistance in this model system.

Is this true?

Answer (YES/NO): NO